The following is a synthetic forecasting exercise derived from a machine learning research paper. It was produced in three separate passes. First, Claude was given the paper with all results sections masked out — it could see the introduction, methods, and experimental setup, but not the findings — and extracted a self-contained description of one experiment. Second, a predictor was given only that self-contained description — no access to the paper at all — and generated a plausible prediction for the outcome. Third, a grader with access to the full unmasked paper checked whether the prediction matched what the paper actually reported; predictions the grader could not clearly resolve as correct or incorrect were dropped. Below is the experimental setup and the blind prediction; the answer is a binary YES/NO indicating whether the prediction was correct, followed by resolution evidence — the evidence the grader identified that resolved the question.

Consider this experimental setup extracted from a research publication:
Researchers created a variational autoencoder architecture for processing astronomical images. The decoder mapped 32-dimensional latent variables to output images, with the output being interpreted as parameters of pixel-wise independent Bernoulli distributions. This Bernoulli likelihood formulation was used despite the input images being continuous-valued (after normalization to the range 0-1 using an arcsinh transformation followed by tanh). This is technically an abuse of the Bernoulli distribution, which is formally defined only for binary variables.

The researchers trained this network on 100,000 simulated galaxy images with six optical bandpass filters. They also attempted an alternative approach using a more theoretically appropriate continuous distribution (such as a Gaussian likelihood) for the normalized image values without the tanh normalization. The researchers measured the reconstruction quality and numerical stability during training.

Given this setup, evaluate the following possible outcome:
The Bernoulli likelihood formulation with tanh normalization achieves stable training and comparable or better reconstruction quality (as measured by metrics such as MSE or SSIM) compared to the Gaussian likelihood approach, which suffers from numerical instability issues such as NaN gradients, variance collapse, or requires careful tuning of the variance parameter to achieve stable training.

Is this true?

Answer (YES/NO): YES